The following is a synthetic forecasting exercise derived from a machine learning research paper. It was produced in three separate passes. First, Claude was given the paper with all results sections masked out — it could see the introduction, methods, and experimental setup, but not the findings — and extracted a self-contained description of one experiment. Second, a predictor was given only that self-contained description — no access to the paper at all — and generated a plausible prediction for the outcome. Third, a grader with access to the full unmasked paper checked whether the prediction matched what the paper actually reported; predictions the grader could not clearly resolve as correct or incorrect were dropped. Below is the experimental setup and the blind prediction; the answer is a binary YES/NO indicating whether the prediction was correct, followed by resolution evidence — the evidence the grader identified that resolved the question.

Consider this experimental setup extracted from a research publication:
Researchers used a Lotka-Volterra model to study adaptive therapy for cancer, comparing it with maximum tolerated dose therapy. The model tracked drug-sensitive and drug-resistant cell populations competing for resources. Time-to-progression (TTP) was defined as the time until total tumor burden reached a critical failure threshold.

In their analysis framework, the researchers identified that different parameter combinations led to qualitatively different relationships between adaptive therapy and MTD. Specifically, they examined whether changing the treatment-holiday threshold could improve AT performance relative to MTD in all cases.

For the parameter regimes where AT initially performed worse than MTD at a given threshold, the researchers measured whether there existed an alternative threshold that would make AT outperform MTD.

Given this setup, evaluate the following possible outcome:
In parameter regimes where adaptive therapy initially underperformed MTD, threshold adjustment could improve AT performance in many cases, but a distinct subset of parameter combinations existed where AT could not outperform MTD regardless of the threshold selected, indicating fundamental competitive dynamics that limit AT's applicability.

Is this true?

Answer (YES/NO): YES